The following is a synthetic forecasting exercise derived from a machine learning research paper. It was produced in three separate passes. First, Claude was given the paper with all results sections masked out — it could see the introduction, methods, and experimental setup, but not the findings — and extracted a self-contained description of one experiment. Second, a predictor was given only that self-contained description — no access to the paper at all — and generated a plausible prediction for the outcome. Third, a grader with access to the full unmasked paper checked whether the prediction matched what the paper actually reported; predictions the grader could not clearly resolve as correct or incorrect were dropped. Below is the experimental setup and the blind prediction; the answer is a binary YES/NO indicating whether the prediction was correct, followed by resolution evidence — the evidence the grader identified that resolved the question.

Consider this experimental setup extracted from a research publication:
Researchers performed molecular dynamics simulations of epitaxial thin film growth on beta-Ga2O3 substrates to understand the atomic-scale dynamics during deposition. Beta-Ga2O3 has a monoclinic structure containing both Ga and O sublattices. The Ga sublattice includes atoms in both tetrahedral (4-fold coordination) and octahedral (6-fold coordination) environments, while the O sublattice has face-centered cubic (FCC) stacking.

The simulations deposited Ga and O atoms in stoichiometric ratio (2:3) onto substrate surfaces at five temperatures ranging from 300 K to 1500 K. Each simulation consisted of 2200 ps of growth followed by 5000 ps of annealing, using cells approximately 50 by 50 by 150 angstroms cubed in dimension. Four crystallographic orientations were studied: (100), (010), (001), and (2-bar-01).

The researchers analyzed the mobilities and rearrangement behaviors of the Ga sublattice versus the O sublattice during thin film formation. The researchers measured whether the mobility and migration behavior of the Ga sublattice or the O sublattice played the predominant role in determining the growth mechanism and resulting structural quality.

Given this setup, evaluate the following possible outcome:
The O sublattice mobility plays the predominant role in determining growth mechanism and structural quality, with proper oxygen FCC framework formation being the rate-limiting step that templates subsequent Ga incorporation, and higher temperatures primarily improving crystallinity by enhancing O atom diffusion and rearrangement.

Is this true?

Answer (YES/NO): NO